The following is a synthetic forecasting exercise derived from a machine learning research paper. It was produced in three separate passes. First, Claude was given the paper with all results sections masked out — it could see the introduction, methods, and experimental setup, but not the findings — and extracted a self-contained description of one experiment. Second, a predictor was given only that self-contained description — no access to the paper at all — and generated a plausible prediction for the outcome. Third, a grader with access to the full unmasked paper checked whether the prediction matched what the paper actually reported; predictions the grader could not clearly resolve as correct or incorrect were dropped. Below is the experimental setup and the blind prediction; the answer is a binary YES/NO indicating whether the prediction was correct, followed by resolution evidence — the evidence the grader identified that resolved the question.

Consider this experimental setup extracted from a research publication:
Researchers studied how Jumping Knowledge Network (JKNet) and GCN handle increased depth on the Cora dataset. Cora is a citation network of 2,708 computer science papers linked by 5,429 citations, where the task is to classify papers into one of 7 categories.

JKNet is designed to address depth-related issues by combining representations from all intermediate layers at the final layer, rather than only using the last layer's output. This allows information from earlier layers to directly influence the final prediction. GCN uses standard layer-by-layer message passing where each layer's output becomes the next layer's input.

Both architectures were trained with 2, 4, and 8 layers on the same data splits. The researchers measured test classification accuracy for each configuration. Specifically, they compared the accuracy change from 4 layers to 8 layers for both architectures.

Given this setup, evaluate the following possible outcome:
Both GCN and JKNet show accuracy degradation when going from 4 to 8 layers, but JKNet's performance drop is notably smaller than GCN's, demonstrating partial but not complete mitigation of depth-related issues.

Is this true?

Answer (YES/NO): YES